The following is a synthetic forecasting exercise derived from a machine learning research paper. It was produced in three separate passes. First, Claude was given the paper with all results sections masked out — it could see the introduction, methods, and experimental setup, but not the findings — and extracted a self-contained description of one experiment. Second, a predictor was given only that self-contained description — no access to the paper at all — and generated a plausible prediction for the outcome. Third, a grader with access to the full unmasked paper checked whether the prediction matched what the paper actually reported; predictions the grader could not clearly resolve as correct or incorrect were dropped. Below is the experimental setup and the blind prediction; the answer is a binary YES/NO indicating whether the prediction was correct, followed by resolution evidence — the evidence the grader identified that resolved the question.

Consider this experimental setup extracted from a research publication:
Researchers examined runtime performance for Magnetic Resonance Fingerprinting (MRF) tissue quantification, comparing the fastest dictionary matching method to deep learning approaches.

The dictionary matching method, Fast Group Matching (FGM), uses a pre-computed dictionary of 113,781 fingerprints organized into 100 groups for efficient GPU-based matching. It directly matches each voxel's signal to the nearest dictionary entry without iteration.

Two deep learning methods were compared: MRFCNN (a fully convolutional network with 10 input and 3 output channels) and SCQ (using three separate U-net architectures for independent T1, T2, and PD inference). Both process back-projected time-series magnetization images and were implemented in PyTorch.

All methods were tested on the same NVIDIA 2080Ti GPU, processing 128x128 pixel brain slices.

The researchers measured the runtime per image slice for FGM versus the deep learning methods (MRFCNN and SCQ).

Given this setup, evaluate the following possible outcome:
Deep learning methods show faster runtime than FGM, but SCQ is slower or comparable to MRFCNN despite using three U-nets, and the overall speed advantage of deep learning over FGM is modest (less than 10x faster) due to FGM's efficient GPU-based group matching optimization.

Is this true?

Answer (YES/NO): NO